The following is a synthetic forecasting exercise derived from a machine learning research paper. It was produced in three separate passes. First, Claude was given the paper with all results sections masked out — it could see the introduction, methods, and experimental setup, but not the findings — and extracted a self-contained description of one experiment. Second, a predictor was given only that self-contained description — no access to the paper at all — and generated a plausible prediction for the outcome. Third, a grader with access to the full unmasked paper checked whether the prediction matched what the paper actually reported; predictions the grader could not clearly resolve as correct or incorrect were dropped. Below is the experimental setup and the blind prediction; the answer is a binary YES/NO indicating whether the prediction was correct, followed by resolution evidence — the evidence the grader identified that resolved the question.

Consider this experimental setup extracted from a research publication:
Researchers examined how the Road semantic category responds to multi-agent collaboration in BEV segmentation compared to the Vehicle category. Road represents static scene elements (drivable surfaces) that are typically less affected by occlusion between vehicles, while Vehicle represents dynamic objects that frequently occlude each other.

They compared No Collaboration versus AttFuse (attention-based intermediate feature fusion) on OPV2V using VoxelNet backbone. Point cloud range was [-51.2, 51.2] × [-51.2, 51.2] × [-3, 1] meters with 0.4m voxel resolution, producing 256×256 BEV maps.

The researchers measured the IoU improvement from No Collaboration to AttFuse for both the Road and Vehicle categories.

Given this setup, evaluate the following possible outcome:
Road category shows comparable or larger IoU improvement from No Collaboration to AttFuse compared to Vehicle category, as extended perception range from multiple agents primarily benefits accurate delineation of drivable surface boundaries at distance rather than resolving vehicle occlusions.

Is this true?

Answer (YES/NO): NO